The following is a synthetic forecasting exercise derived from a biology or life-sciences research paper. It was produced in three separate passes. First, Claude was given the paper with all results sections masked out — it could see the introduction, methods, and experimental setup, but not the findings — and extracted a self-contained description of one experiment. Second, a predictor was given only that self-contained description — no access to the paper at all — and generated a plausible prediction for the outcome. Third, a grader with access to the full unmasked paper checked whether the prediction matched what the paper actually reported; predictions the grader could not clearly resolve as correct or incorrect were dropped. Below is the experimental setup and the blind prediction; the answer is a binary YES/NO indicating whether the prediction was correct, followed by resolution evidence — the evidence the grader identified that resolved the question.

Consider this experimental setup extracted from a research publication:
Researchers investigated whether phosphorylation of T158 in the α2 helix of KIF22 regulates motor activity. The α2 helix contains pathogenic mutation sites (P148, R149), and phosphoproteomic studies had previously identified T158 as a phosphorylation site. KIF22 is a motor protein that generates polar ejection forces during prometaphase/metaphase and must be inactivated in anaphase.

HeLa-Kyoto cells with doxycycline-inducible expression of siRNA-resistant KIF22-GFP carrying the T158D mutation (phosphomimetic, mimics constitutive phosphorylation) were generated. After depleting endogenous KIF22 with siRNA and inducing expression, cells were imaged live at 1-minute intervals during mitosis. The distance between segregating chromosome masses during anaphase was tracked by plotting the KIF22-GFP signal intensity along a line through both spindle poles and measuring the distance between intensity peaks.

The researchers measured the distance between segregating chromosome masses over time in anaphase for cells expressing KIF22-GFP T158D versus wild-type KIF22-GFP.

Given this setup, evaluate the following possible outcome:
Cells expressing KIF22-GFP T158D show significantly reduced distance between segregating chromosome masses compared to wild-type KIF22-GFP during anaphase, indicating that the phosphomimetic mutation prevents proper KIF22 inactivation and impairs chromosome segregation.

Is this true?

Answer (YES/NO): YES